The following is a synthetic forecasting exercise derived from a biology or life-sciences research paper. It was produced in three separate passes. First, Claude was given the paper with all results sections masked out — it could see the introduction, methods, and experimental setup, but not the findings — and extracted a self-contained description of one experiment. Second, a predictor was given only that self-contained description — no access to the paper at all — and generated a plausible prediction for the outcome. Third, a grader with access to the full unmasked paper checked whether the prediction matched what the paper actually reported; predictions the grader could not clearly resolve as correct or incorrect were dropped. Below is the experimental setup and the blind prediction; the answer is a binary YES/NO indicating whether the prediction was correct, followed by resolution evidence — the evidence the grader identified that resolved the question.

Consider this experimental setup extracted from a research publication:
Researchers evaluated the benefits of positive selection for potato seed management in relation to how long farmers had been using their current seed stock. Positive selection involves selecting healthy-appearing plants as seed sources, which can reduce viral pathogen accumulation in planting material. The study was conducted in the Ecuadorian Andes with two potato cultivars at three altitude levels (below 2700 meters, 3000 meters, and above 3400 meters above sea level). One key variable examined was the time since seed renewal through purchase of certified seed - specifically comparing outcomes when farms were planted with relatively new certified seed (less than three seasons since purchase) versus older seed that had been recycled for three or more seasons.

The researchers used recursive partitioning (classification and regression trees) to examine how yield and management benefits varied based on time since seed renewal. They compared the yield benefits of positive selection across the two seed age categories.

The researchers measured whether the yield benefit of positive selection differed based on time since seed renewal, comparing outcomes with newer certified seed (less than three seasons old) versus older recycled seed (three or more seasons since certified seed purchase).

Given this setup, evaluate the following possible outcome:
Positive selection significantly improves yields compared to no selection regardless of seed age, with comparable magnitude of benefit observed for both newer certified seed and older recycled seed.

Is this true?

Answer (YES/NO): NO